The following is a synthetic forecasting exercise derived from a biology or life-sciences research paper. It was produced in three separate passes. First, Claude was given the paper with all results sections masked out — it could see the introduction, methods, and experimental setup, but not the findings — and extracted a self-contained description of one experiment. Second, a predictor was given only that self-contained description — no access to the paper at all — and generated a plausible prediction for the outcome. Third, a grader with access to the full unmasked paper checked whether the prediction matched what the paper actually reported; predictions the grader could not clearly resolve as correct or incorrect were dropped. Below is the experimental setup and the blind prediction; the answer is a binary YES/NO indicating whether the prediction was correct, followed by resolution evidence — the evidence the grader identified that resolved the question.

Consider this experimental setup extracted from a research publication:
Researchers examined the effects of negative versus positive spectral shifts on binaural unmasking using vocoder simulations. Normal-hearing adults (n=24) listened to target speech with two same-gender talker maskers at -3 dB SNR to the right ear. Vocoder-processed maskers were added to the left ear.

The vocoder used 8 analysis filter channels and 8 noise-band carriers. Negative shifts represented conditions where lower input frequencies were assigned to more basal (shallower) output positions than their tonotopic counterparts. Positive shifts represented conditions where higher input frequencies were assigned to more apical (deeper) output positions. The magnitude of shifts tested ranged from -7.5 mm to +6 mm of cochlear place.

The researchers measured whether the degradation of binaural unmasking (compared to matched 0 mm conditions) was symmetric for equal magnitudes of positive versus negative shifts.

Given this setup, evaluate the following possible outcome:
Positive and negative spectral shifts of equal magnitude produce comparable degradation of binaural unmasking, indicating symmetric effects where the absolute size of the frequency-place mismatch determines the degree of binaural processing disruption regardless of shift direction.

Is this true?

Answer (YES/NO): YES